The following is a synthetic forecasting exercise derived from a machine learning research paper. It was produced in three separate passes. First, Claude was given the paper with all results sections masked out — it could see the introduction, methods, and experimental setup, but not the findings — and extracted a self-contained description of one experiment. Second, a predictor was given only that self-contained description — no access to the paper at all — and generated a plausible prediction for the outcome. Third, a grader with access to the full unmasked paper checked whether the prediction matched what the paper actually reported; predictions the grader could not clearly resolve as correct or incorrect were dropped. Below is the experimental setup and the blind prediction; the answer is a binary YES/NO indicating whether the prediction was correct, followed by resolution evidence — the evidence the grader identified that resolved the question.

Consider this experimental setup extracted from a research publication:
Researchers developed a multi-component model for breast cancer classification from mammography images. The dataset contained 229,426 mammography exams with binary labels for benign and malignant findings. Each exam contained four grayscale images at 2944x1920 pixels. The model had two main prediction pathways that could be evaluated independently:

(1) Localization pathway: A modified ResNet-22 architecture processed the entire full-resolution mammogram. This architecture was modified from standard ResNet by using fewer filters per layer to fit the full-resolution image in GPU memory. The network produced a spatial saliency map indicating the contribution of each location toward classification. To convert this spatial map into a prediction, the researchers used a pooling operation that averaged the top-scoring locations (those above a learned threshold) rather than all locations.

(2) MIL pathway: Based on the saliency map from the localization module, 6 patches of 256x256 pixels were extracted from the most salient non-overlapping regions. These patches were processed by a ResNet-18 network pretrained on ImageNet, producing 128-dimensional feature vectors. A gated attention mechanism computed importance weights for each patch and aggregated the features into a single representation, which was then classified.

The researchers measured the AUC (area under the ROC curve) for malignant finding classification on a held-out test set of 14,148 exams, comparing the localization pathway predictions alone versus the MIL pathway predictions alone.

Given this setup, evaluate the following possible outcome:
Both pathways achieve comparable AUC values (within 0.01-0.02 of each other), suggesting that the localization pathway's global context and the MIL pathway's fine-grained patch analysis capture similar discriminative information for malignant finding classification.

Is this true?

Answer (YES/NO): NO